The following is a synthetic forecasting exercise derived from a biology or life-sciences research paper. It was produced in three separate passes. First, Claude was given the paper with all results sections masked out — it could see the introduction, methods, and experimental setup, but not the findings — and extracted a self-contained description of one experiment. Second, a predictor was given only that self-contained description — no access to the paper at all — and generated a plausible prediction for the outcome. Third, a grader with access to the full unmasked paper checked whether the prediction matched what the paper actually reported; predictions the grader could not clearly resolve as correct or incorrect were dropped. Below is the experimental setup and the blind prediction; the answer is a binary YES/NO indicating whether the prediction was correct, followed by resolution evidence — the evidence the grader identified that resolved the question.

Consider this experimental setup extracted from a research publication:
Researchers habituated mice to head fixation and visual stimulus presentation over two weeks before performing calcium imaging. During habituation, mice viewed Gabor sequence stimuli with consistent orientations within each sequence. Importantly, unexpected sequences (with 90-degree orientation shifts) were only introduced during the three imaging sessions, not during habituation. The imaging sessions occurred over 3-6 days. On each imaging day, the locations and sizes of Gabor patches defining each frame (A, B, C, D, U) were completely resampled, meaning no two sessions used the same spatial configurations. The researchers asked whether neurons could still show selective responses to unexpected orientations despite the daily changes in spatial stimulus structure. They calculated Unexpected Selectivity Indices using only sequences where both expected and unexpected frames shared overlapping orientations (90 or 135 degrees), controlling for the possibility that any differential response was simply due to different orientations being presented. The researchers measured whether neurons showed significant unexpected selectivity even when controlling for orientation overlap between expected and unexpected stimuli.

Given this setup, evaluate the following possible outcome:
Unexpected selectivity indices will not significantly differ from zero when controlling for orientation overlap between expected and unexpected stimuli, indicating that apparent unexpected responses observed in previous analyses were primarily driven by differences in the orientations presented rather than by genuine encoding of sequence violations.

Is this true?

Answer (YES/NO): NO